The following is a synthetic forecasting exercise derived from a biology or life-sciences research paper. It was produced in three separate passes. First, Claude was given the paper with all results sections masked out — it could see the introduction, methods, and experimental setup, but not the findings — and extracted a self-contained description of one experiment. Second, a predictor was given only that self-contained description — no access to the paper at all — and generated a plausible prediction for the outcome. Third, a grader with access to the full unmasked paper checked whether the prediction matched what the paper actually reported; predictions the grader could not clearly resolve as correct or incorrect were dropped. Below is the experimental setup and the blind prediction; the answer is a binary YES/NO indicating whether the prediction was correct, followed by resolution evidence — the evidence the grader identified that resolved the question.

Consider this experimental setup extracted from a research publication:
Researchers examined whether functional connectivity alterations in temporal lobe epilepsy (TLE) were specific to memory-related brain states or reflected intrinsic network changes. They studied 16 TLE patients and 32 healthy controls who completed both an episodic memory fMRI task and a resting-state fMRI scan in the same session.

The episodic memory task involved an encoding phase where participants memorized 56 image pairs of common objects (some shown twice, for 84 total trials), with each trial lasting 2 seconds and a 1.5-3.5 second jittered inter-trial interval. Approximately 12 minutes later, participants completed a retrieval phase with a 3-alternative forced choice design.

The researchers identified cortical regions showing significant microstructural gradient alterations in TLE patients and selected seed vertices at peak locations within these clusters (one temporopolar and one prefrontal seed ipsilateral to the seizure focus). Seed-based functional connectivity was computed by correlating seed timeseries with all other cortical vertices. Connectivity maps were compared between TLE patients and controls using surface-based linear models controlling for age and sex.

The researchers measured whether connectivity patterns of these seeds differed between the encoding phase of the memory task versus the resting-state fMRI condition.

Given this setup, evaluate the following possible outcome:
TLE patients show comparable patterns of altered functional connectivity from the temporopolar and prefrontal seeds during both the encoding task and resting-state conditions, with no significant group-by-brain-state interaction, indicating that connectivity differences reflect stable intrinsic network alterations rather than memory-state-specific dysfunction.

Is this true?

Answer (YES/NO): NO